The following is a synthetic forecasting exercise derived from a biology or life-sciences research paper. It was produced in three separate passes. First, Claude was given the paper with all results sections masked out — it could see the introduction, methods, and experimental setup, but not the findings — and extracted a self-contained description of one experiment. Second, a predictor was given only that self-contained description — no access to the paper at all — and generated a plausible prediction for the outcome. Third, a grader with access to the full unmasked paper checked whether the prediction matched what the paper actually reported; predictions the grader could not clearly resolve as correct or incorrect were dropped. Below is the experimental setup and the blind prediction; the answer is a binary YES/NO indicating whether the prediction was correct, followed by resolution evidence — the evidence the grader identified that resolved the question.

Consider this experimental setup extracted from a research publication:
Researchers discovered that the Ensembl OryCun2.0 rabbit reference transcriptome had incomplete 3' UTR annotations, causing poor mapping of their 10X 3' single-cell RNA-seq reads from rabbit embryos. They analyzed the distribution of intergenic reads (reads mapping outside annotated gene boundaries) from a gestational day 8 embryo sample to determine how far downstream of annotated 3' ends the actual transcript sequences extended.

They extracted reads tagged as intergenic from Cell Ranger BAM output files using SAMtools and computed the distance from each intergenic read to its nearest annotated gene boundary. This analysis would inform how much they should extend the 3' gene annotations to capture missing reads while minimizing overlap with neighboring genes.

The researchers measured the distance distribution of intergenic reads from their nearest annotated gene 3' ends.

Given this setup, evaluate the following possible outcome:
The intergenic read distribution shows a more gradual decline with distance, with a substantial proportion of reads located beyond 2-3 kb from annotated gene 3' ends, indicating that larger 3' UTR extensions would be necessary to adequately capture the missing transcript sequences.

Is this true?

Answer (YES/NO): NO